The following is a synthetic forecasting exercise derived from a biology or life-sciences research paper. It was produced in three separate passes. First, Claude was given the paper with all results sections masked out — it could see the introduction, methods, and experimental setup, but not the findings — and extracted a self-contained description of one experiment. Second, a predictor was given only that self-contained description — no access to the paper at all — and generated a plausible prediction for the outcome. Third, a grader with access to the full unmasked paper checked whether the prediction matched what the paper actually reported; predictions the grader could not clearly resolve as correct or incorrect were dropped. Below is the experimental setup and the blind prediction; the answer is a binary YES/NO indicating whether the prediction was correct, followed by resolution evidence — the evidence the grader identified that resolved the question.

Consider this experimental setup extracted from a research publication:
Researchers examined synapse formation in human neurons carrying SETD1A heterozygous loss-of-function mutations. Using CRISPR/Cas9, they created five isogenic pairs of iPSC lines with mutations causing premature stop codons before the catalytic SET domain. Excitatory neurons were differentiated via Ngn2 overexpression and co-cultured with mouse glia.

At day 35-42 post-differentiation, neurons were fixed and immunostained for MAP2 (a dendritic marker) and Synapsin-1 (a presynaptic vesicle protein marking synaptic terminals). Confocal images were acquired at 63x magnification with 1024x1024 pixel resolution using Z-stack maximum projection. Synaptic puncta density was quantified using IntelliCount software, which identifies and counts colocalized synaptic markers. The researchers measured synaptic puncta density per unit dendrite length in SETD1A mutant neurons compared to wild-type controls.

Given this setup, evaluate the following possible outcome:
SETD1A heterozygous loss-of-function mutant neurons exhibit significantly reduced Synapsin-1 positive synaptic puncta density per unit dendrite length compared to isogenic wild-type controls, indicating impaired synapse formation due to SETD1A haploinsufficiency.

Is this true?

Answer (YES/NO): NO